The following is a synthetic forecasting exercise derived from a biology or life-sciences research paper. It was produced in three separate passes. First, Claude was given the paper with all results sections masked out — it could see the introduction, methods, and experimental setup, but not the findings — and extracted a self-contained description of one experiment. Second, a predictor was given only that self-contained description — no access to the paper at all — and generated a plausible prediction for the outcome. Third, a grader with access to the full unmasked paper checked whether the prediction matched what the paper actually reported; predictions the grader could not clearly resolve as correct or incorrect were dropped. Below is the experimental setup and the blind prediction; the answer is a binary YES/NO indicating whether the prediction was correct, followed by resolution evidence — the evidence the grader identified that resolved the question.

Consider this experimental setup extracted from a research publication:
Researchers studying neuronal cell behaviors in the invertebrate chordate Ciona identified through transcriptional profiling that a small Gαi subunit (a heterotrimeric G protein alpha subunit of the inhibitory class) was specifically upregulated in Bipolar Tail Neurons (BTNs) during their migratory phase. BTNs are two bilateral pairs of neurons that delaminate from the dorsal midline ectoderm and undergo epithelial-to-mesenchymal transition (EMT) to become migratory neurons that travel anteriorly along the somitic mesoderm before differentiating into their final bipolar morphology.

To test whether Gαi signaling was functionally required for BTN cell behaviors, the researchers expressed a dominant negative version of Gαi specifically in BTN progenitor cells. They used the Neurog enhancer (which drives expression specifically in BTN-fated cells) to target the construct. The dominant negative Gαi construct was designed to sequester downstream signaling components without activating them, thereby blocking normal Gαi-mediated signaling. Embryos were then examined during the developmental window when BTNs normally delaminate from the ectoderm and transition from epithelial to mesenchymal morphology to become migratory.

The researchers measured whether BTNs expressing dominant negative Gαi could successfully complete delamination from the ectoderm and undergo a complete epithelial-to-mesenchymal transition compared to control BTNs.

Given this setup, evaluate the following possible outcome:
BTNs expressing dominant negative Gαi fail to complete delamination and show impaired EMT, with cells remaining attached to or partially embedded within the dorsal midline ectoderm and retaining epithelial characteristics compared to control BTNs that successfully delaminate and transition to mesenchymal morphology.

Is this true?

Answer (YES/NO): YES